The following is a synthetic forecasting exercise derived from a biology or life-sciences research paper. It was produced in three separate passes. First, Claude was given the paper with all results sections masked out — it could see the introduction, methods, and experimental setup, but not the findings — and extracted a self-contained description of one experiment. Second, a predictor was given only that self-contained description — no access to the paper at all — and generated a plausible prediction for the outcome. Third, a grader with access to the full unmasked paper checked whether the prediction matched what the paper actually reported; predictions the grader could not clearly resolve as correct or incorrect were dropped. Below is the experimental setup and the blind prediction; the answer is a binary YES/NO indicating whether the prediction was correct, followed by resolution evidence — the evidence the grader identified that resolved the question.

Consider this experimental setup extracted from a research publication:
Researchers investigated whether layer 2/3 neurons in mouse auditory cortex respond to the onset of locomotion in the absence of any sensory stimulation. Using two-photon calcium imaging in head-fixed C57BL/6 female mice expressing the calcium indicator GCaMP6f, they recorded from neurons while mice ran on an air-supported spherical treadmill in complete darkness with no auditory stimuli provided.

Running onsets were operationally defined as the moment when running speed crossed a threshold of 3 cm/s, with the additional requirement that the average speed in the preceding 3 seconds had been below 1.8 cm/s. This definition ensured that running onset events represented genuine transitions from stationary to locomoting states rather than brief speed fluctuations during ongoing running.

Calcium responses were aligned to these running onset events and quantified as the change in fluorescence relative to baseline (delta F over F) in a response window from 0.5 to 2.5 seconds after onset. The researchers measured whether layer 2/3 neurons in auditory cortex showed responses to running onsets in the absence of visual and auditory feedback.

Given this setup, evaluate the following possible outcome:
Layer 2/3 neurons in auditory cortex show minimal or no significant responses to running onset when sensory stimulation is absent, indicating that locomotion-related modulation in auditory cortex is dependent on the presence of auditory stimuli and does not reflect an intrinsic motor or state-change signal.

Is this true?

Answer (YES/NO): NO